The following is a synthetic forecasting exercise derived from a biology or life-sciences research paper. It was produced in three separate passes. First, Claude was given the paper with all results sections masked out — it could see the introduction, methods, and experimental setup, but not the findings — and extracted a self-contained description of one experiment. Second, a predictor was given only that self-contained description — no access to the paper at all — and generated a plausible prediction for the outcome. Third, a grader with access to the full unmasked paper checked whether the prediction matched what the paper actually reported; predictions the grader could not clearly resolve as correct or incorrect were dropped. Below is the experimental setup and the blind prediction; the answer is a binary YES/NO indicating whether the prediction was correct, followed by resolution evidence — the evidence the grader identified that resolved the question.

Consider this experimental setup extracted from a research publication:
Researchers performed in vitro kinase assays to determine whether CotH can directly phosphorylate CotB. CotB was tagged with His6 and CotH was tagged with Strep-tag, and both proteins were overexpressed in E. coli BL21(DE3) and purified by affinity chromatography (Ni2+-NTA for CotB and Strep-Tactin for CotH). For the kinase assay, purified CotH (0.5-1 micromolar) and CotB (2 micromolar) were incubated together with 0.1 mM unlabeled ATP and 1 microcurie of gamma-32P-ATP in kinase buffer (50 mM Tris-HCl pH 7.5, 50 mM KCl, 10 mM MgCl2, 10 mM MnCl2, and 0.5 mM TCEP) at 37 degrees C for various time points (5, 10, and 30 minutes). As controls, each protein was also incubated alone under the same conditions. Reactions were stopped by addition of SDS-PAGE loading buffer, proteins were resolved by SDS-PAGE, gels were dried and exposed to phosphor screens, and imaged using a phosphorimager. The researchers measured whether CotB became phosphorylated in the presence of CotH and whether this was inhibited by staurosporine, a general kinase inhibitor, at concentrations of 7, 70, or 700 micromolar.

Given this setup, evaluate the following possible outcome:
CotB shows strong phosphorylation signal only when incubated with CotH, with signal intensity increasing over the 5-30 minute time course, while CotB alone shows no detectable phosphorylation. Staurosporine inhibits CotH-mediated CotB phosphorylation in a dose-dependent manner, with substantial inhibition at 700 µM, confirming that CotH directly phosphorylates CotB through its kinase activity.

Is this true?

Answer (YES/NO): NO